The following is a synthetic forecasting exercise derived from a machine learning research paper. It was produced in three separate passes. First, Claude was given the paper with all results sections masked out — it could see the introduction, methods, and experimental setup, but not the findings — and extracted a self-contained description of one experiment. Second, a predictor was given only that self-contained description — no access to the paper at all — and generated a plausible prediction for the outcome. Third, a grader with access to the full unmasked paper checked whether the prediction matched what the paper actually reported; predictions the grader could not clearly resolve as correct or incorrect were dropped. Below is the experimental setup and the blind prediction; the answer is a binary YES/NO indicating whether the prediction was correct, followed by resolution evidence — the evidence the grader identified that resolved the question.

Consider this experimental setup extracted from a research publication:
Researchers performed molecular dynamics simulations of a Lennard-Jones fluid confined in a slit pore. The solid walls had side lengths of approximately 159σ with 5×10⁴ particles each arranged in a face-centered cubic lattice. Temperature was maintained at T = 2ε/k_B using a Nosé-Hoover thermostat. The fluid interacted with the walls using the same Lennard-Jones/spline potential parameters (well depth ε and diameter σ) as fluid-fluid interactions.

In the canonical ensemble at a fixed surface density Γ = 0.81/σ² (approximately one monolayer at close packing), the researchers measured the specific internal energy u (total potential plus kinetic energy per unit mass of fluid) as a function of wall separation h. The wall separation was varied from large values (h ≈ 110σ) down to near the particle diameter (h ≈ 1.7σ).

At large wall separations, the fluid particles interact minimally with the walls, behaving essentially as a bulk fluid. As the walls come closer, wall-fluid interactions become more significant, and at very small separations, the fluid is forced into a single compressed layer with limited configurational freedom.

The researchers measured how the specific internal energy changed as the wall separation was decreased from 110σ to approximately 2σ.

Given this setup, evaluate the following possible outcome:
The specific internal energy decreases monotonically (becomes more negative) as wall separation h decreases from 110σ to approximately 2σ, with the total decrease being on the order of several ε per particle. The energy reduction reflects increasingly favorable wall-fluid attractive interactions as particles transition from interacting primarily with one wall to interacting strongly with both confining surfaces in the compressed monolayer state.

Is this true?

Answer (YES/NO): NO